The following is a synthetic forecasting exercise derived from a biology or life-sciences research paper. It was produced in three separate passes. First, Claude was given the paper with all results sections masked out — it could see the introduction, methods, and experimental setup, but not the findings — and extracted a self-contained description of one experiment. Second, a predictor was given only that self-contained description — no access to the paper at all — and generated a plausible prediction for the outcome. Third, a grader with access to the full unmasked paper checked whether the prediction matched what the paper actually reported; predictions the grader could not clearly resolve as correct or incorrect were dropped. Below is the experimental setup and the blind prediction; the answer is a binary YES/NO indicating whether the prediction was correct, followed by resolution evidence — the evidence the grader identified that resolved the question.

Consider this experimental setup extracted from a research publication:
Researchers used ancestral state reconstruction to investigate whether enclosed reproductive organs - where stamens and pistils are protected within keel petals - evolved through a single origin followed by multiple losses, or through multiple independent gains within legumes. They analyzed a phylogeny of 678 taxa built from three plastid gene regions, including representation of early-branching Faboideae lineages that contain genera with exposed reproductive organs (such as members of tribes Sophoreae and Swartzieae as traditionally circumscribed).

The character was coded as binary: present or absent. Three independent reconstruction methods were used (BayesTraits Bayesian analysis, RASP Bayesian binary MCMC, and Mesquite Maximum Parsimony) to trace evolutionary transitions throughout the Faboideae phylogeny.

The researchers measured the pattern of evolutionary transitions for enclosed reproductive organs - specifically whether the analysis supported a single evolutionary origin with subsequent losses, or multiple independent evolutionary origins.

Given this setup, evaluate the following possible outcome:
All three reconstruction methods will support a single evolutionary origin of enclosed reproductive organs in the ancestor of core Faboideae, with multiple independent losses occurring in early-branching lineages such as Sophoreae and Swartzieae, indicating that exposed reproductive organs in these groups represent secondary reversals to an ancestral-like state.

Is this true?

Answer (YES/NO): NO